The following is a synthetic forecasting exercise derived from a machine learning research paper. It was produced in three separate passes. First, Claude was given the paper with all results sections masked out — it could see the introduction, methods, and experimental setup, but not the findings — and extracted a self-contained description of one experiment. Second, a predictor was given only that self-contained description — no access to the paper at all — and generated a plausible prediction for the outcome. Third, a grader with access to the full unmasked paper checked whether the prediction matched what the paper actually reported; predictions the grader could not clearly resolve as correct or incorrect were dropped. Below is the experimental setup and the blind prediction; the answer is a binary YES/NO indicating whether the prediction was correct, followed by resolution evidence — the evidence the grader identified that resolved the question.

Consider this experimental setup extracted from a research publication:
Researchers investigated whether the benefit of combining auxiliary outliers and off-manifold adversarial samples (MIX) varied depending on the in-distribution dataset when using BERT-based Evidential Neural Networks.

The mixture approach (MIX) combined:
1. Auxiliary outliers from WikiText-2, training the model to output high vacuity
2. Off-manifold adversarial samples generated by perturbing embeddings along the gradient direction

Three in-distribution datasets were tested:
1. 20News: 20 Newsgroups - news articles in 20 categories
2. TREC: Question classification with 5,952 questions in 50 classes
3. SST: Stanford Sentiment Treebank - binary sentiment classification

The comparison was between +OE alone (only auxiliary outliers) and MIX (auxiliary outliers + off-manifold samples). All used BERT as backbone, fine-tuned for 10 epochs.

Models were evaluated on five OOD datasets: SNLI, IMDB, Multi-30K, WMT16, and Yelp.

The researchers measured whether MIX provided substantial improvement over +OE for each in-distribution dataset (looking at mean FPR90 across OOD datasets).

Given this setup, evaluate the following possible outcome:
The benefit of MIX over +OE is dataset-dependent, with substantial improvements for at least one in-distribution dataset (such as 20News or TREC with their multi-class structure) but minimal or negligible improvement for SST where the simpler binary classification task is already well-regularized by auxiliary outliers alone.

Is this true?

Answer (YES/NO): NO